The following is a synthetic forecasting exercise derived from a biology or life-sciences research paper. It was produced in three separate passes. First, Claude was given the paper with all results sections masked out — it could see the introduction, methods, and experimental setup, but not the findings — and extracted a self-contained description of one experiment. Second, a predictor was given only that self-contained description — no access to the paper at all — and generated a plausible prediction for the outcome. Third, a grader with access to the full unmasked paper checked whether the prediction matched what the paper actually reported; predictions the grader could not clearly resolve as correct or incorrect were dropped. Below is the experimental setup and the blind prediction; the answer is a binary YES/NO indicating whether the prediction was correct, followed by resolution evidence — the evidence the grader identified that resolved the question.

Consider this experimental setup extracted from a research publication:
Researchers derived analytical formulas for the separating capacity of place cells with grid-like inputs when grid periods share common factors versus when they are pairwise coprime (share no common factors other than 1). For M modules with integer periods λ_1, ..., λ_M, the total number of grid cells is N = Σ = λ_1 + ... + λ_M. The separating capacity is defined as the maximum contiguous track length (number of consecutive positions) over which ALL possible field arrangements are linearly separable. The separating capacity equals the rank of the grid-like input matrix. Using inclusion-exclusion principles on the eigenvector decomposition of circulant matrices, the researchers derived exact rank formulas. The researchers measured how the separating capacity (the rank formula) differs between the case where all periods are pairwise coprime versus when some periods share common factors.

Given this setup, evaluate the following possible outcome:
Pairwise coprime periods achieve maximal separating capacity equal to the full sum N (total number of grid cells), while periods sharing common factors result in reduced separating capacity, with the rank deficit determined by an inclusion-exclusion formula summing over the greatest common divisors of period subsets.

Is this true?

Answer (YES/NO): NO